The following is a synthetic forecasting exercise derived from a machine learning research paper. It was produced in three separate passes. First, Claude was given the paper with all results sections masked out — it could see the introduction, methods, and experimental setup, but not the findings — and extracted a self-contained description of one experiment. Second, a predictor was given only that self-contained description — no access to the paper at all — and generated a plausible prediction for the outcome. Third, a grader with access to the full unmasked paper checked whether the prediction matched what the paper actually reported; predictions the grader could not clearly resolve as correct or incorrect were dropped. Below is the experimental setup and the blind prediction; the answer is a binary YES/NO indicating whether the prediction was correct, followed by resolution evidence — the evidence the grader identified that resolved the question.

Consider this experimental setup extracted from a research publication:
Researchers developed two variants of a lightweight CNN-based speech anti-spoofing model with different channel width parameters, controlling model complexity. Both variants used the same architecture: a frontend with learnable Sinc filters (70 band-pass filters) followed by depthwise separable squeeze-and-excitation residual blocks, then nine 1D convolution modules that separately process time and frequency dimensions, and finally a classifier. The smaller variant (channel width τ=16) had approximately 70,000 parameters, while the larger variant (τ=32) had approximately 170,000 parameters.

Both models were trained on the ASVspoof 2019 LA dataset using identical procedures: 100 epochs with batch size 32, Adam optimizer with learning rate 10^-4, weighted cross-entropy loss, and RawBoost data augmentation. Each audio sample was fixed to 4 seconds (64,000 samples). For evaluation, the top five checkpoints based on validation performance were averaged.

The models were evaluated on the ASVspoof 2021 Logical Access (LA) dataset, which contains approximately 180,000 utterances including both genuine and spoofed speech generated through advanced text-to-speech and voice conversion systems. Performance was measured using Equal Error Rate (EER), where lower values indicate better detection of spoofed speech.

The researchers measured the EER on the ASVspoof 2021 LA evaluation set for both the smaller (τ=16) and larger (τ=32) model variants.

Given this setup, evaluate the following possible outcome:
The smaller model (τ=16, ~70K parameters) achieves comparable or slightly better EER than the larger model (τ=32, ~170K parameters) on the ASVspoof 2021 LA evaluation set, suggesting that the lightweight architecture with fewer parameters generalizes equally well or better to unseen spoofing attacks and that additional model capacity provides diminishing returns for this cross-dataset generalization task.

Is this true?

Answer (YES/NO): YES